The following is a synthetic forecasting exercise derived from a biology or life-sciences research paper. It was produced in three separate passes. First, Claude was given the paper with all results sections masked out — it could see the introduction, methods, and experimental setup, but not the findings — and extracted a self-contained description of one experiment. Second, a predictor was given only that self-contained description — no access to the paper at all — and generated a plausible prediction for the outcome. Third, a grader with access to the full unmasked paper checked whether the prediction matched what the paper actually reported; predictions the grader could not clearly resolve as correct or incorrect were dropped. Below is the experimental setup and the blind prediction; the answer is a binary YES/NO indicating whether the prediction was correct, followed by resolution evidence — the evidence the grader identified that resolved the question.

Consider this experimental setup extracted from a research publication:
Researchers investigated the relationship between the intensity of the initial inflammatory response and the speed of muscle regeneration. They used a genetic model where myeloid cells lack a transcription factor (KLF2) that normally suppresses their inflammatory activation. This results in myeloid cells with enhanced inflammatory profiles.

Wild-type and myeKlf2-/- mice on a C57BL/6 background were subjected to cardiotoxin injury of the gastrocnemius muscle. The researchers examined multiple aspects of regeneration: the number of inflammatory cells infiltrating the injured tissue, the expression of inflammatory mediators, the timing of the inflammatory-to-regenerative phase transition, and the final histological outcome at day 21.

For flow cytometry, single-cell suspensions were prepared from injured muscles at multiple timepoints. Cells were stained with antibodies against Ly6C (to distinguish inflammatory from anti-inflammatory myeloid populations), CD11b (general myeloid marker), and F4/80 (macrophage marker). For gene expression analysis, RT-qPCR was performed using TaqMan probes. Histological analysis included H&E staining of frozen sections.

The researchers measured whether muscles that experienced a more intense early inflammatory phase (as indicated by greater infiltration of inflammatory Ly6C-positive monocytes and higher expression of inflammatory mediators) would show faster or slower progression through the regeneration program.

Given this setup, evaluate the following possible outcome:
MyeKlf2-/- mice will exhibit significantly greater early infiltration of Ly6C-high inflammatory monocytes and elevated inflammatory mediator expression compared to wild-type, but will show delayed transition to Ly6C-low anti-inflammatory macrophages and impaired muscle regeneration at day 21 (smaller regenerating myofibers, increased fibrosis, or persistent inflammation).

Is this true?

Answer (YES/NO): NO